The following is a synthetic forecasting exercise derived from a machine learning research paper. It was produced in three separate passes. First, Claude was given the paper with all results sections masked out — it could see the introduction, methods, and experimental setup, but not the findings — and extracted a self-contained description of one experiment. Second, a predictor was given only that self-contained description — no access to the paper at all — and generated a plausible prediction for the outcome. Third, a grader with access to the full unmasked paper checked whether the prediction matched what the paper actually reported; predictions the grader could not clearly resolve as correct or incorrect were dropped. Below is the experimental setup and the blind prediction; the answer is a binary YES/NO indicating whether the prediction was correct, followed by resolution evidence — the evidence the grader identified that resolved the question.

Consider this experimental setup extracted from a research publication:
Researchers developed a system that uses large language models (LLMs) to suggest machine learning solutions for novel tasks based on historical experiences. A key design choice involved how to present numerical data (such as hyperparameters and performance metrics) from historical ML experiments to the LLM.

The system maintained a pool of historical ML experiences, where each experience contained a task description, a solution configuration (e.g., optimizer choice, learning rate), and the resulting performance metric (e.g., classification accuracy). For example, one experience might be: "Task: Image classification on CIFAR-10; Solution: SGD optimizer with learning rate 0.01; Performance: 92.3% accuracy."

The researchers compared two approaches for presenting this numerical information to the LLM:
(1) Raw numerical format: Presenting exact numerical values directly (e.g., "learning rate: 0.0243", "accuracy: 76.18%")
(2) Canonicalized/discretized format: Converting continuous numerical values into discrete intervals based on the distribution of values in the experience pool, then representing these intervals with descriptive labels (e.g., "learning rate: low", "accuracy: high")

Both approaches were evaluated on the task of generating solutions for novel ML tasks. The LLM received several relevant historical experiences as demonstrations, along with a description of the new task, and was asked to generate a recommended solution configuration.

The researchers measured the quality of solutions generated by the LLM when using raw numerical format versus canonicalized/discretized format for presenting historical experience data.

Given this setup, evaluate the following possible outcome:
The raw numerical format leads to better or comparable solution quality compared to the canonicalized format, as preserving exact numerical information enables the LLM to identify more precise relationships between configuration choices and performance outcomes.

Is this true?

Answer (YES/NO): NO